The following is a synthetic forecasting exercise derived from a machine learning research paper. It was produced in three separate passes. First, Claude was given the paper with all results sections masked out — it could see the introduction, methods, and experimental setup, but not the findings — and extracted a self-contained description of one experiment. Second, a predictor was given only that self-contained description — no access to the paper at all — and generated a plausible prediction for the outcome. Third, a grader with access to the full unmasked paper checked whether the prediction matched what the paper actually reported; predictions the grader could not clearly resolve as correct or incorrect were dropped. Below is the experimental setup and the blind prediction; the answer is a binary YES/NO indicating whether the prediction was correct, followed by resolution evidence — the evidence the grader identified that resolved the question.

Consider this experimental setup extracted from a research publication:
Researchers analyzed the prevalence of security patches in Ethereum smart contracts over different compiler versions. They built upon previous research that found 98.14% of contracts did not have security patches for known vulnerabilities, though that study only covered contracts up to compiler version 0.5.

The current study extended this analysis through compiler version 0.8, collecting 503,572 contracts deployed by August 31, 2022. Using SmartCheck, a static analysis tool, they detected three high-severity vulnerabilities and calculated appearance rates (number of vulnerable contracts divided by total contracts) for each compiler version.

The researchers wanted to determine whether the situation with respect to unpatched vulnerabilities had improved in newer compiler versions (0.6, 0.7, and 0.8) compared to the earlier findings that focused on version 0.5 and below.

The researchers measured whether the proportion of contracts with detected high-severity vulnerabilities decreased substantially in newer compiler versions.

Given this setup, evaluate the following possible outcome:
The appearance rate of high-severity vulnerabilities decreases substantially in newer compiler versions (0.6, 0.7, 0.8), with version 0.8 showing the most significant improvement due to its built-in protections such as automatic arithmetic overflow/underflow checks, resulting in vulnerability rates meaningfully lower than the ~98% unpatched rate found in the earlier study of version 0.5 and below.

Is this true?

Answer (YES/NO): NO